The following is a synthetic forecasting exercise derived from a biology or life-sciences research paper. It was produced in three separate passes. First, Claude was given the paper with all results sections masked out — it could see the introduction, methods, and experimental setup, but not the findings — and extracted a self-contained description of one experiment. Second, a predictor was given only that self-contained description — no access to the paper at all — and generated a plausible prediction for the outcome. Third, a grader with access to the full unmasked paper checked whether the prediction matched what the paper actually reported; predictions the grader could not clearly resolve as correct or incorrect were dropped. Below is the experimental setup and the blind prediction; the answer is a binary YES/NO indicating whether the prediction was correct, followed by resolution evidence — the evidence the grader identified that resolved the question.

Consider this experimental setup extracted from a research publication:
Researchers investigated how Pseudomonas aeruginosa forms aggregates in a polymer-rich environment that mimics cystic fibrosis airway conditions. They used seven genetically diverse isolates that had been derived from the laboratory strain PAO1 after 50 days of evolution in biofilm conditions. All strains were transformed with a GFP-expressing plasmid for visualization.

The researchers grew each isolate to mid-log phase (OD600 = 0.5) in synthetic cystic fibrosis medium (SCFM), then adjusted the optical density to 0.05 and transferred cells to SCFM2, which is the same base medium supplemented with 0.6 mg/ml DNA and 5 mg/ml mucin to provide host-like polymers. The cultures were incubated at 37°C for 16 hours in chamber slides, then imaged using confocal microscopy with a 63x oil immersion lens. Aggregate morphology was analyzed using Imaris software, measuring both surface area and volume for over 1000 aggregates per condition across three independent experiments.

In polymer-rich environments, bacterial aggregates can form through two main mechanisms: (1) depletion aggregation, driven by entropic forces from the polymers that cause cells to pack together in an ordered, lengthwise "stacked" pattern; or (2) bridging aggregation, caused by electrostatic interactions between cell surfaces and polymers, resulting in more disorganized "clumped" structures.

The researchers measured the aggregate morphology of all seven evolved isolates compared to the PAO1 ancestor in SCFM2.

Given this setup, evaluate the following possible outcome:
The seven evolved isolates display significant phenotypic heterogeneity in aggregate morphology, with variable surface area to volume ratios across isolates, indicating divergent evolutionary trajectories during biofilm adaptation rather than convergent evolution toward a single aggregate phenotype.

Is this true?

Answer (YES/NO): NO